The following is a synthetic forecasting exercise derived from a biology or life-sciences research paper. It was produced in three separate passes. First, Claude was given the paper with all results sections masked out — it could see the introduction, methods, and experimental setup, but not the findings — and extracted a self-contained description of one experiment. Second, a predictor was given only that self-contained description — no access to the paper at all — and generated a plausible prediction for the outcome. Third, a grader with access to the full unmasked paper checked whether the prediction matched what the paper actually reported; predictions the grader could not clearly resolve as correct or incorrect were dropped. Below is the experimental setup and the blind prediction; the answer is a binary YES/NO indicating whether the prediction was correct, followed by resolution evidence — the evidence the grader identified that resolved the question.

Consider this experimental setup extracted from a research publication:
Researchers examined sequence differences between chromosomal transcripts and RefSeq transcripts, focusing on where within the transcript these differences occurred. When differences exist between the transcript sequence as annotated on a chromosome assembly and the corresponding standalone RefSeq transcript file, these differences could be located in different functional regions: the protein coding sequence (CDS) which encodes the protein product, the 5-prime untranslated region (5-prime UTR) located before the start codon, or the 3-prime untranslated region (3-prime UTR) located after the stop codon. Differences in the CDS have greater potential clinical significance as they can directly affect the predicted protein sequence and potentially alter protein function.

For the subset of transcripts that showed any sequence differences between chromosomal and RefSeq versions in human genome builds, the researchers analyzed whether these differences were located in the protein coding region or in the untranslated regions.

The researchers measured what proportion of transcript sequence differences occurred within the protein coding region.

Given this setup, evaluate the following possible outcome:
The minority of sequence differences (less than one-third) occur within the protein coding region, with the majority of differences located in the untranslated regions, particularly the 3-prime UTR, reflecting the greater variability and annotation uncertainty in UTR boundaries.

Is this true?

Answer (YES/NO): NO